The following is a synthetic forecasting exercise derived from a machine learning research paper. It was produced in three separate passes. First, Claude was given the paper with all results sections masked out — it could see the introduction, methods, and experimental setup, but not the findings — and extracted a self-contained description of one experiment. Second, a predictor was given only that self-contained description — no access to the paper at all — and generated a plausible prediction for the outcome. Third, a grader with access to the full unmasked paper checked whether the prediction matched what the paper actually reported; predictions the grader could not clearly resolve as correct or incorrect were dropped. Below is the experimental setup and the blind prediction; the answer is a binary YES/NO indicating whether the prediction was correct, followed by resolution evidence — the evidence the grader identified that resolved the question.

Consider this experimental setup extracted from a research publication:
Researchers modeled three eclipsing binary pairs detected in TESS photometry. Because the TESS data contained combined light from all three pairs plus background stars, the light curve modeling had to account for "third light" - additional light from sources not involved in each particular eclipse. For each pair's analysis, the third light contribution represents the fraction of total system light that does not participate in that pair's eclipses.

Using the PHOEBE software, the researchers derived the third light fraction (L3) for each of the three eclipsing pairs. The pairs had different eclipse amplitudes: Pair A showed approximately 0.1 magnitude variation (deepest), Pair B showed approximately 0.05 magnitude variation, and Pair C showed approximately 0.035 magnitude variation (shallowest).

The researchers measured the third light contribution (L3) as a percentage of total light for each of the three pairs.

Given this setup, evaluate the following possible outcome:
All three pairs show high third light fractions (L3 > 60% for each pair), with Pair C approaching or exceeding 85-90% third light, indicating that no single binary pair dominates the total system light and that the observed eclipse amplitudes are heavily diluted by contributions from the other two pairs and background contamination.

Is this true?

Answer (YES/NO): NO